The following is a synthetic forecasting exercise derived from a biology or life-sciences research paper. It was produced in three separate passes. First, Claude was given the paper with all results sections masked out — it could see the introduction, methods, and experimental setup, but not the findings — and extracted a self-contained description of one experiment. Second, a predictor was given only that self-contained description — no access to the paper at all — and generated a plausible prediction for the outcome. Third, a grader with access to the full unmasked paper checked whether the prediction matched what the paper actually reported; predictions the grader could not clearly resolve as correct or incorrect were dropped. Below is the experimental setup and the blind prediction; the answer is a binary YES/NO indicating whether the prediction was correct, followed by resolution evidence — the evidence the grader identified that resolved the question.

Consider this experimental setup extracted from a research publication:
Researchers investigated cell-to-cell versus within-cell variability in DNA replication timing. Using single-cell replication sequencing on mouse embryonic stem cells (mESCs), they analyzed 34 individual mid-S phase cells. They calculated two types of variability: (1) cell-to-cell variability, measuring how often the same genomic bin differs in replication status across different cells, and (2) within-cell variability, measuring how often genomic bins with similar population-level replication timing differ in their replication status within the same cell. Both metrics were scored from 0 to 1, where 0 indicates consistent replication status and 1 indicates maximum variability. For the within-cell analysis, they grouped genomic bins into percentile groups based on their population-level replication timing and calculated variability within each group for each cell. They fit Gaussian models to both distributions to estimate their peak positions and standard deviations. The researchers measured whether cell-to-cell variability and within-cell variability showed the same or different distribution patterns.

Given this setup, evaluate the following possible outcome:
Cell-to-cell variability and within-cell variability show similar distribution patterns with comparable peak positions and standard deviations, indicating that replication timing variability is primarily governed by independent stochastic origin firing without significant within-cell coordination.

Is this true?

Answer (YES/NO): NO